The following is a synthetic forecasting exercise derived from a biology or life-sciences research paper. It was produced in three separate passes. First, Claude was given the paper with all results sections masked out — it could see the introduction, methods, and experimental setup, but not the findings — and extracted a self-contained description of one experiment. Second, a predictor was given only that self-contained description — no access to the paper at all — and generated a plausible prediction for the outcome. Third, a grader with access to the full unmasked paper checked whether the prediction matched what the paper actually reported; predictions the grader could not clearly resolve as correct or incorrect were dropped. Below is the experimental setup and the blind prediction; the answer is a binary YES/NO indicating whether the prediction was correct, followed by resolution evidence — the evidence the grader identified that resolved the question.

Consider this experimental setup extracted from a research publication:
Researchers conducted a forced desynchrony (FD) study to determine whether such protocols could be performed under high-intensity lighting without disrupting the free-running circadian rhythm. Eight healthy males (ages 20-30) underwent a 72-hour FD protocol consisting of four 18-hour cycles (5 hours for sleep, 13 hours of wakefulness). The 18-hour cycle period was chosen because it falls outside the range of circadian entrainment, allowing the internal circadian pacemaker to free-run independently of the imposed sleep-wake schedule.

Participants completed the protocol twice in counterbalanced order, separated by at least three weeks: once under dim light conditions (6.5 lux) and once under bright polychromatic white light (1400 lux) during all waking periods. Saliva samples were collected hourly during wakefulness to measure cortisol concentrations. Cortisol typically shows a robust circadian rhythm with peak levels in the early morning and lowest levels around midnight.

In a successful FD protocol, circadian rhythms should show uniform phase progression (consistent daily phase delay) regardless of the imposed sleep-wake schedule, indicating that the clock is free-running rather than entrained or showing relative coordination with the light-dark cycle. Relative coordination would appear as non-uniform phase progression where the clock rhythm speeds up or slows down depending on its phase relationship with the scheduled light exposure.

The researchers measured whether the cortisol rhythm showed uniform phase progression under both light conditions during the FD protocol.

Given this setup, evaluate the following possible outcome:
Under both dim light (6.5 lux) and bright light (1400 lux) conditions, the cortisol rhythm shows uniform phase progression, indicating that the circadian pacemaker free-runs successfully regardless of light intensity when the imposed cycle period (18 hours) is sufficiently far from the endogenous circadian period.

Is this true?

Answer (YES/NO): YES